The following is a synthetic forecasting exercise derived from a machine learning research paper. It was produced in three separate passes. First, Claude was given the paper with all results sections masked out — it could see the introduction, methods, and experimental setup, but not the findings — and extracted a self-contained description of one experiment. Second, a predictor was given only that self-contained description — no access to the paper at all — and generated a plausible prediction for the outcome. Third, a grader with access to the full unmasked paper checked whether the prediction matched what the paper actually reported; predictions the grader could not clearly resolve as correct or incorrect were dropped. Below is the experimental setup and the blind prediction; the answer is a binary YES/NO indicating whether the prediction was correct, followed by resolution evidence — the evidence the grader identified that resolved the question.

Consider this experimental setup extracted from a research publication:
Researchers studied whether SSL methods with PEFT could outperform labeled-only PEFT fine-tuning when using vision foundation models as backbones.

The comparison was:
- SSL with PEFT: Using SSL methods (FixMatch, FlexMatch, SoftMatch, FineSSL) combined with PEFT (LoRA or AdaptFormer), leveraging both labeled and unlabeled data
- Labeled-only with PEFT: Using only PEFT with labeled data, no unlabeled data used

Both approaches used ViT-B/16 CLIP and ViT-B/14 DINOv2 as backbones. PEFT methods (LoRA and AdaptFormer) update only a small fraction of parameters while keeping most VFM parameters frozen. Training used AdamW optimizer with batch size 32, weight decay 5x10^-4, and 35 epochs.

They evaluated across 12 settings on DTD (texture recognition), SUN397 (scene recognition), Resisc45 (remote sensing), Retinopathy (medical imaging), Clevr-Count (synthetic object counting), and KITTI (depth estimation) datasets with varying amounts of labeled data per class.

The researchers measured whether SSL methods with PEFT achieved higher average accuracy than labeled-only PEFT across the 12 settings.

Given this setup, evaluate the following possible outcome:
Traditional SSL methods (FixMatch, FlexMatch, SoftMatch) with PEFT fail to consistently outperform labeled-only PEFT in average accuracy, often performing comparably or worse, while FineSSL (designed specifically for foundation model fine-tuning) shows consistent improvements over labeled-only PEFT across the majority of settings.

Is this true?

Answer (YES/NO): NO